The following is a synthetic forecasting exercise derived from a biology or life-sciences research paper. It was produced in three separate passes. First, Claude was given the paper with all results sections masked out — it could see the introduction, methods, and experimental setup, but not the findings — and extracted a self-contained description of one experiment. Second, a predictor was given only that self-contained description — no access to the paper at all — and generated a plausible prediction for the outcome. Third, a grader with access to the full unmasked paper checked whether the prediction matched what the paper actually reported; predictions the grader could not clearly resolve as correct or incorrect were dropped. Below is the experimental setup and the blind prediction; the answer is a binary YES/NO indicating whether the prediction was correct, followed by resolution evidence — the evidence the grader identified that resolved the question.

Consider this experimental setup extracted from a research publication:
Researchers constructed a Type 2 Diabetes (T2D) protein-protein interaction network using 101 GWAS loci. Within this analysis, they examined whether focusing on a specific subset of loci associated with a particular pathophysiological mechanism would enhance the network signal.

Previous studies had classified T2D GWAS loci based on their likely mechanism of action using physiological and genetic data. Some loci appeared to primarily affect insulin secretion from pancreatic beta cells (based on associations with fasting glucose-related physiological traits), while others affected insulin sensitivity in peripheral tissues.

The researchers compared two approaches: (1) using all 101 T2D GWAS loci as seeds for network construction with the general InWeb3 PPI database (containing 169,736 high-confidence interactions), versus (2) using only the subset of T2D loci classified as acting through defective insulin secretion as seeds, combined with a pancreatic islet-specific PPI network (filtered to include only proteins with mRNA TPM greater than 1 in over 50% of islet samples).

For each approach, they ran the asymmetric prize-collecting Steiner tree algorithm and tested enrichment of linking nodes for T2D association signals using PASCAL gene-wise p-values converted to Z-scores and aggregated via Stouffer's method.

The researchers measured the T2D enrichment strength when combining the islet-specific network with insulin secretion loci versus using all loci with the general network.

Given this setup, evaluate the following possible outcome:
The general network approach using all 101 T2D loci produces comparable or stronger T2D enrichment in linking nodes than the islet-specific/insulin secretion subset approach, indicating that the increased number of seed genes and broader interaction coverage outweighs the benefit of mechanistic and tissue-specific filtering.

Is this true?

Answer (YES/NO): NO